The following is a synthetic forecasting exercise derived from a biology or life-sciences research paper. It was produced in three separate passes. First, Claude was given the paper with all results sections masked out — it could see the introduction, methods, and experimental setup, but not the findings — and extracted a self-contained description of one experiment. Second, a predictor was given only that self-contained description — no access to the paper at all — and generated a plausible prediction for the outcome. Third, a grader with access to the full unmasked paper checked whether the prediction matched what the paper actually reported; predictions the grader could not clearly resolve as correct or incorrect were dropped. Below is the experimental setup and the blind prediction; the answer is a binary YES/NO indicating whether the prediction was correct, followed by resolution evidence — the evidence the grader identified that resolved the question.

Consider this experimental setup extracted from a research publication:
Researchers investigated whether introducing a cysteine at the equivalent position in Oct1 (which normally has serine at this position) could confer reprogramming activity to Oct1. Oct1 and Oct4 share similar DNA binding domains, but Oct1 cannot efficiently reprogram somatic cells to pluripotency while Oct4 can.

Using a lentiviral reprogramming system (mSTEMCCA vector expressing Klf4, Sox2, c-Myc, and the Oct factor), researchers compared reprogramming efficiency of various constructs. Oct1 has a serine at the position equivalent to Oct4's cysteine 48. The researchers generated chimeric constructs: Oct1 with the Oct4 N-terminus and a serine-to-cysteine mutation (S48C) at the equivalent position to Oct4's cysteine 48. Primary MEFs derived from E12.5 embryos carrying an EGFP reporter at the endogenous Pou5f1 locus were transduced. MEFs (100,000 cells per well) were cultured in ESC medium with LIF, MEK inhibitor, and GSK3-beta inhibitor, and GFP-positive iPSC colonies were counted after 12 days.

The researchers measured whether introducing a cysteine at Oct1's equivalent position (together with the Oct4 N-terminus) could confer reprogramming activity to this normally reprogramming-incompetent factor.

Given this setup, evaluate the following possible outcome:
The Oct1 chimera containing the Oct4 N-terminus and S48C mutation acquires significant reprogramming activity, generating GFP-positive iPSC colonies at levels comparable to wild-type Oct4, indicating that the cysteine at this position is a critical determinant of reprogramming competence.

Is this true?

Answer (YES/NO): NO